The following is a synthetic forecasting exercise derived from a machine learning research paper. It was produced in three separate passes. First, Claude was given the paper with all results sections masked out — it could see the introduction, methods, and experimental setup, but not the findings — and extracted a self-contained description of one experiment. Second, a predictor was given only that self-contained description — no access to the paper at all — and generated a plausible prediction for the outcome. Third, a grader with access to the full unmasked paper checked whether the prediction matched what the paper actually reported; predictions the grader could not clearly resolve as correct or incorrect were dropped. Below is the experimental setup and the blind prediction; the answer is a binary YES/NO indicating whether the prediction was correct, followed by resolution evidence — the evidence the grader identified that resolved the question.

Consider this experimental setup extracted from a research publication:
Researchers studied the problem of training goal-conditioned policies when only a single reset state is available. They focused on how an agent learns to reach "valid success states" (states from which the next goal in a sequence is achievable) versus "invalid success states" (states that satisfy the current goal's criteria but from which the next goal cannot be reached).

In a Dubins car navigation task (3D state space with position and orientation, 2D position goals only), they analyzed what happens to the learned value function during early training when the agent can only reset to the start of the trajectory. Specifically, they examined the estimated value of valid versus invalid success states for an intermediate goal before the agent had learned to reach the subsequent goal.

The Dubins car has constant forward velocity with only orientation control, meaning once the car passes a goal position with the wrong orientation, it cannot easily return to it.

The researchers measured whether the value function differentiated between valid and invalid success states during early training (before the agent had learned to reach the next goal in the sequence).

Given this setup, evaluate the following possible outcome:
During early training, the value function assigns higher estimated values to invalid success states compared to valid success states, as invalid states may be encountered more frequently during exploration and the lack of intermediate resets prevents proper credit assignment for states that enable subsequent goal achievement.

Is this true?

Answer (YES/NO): NO